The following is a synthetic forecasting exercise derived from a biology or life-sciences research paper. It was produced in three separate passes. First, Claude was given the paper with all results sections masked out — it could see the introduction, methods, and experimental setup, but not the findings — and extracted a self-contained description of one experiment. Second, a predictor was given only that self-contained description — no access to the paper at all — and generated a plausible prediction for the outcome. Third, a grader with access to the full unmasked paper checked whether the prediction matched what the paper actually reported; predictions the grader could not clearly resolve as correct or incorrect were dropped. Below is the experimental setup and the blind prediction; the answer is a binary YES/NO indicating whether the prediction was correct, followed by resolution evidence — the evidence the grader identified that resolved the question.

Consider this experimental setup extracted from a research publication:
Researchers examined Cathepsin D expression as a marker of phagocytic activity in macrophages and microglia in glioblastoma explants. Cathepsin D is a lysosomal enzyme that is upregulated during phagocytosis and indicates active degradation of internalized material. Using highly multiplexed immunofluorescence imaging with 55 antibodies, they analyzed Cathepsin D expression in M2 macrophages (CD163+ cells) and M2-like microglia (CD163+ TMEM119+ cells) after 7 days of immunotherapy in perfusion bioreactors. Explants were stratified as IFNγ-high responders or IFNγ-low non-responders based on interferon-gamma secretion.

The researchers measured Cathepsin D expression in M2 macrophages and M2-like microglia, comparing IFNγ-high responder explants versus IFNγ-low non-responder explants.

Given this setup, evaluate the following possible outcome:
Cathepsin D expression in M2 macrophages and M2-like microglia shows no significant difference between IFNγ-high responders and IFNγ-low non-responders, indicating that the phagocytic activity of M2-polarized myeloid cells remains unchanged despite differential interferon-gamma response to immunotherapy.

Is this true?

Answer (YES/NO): NO